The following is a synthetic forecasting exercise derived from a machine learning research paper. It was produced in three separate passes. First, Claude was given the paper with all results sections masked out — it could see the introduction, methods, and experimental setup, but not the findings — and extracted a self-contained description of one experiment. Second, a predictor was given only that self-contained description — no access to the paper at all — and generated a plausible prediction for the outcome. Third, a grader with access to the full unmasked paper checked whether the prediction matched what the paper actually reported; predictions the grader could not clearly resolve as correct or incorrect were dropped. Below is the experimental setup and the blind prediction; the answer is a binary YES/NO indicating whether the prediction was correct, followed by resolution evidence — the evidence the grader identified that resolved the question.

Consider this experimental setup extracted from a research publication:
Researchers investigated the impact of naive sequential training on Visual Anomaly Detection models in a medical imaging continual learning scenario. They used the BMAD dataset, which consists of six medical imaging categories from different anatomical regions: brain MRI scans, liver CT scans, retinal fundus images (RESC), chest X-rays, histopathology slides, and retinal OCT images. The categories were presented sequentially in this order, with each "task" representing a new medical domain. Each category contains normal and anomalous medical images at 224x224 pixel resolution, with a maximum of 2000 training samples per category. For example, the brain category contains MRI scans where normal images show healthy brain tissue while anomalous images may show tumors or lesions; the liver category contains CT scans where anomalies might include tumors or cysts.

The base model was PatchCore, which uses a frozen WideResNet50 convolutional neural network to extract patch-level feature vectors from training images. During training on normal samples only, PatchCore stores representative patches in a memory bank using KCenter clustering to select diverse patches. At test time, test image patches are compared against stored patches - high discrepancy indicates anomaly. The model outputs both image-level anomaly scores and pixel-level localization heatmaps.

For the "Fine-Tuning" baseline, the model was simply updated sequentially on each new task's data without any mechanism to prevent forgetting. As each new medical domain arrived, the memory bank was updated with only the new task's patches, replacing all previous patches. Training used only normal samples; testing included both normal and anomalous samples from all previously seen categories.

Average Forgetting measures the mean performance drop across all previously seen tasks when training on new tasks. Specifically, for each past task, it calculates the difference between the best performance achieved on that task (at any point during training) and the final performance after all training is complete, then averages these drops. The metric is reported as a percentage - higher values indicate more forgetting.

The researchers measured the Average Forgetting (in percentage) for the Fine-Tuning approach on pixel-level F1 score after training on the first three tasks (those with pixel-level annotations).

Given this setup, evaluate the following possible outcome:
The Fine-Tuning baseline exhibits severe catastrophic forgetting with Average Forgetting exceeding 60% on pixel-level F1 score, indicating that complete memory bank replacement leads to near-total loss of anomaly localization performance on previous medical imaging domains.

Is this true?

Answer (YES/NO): NO